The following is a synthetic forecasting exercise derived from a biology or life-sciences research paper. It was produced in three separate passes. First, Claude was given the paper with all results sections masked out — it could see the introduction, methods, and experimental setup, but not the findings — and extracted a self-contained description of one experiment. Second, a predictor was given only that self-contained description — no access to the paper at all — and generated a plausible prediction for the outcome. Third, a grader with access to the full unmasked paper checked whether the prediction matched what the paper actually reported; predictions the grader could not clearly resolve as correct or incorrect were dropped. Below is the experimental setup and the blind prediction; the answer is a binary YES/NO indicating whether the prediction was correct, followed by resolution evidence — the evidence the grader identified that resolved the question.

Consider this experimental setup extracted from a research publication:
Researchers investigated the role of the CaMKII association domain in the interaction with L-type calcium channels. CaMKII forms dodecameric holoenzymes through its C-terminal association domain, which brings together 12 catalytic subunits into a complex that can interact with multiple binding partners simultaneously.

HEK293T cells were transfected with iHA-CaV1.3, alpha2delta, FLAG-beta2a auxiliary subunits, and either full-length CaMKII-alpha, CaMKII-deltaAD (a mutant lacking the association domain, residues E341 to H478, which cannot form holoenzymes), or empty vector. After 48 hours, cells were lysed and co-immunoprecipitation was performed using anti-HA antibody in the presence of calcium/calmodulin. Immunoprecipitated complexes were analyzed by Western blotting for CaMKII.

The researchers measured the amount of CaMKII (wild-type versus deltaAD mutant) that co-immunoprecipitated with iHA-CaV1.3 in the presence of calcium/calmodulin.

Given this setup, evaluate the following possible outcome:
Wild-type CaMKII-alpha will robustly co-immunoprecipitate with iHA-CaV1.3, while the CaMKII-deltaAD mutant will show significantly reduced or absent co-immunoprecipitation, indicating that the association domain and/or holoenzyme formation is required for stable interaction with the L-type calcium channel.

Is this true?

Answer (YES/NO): NO